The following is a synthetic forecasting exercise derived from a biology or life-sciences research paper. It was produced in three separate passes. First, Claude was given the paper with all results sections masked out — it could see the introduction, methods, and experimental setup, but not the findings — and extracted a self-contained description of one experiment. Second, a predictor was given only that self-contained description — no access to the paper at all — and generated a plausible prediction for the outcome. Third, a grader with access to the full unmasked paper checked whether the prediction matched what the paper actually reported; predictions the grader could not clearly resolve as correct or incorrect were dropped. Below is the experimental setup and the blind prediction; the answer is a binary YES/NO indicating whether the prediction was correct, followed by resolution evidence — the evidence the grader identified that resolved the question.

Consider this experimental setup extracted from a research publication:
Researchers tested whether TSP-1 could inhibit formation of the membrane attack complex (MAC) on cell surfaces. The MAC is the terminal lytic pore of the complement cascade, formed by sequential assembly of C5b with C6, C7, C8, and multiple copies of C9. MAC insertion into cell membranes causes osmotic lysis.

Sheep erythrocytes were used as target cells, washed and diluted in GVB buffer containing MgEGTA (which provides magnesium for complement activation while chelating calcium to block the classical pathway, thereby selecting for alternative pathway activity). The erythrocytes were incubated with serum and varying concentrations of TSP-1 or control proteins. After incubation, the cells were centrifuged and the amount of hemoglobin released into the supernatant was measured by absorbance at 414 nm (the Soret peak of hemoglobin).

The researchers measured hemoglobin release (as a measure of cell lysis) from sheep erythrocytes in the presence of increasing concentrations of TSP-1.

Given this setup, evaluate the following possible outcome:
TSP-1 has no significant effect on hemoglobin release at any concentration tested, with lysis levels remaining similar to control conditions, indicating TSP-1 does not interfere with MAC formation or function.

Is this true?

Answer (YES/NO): NO